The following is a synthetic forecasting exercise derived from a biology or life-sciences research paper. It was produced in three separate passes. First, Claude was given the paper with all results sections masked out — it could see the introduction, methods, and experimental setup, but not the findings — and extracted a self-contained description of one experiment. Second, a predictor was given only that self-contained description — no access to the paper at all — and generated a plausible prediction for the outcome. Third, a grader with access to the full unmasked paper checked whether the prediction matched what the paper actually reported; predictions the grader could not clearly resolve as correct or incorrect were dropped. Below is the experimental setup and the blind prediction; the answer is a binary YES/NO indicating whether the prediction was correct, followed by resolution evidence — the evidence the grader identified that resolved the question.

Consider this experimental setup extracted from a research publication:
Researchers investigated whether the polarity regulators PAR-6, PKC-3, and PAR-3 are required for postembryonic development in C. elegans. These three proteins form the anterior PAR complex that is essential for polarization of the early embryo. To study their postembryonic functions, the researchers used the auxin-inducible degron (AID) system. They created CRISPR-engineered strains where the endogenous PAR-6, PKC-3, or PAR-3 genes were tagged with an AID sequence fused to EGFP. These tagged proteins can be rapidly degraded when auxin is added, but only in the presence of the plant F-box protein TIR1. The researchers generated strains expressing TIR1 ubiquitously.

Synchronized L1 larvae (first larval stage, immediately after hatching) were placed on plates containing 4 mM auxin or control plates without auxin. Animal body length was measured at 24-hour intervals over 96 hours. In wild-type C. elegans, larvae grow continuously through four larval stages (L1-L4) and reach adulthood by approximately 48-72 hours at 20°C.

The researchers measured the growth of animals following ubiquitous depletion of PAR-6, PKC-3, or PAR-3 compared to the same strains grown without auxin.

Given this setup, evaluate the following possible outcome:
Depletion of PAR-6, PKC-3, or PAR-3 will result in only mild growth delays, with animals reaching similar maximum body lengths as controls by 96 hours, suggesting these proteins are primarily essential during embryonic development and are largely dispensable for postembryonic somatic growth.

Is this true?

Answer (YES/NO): NO